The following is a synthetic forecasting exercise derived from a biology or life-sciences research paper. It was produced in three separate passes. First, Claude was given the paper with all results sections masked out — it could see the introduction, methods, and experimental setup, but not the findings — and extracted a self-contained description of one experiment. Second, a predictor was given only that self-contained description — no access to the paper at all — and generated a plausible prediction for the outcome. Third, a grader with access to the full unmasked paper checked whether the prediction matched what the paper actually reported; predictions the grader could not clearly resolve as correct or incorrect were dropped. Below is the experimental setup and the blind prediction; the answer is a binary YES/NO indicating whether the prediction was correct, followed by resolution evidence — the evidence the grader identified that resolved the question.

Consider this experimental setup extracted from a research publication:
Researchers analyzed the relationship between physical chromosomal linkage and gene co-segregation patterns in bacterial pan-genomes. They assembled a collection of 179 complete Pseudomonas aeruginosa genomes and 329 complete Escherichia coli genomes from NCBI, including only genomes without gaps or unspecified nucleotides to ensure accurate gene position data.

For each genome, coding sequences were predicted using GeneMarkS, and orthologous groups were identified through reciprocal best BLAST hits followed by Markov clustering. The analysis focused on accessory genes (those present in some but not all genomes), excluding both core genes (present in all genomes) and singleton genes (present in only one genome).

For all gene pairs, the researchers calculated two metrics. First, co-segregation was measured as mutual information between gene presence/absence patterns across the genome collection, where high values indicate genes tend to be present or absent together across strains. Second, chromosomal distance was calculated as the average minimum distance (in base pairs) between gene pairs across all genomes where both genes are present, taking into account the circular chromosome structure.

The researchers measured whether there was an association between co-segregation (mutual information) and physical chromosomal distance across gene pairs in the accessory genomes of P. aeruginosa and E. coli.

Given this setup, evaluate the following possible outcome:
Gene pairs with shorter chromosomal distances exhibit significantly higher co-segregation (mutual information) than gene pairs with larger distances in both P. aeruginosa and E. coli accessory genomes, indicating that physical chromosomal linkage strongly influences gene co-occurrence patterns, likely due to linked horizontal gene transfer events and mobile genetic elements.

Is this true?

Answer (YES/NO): NO